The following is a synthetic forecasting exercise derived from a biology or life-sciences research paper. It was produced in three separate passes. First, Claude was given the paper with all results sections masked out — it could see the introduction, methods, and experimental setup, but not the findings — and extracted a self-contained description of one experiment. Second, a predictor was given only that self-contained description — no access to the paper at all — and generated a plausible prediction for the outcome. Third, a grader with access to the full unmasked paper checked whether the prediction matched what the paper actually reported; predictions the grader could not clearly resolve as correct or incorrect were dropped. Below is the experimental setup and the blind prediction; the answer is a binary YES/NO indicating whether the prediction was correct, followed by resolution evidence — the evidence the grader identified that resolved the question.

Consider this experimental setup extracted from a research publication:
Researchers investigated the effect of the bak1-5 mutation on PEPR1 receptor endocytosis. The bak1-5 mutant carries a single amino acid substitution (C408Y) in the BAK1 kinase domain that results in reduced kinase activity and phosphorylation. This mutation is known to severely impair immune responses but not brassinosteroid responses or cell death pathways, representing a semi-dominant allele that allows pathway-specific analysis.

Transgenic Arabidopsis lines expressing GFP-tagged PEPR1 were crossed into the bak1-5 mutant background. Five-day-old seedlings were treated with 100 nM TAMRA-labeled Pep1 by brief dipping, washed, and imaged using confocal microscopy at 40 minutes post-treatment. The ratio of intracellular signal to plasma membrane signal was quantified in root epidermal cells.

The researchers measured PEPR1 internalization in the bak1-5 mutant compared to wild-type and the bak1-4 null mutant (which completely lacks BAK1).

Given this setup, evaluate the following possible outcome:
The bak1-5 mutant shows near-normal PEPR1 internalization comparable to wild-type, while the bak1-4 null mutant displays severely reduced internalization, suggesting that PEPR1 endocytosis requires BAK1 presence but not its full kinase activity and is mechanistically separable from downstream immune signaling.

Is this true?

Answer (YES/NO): NO